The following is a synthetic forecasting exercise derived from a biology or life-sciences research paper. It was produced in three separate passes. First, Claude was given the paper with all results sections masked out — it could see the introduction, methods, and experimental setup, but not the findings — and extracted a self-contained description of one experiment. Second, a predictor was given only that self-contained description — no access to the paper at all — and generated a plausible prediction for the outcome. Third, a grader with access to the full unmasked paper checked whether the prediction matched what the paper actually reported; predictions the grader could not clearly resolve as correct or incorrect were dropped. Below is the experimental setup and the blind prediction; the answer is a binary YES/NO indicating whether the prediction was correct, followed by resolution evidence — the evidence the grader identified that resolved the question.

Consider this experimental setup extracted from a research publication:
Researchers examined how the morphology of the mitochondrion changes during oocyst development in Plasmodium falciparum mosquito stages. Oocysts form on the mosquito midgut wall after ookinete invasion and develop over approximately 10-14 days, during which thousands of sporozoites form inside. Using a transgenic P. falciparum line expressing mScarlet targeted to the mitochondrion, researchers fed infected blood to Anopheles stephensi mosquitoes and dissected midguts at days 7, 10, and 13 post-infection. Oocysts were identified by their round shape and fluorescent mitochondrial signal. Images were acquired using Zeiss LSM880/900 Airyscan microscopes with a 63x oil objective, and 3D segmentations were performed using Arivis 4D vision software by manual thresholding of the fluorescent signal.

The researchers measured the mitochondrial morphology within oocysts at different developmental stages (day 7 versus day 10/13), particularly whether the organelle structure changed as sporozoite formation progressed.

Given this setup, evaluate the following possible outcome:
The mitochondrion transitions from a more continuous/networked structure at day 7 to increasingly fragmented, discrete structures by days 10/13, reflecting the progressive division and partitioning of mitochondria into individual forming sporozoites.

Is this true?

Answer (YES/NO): NO